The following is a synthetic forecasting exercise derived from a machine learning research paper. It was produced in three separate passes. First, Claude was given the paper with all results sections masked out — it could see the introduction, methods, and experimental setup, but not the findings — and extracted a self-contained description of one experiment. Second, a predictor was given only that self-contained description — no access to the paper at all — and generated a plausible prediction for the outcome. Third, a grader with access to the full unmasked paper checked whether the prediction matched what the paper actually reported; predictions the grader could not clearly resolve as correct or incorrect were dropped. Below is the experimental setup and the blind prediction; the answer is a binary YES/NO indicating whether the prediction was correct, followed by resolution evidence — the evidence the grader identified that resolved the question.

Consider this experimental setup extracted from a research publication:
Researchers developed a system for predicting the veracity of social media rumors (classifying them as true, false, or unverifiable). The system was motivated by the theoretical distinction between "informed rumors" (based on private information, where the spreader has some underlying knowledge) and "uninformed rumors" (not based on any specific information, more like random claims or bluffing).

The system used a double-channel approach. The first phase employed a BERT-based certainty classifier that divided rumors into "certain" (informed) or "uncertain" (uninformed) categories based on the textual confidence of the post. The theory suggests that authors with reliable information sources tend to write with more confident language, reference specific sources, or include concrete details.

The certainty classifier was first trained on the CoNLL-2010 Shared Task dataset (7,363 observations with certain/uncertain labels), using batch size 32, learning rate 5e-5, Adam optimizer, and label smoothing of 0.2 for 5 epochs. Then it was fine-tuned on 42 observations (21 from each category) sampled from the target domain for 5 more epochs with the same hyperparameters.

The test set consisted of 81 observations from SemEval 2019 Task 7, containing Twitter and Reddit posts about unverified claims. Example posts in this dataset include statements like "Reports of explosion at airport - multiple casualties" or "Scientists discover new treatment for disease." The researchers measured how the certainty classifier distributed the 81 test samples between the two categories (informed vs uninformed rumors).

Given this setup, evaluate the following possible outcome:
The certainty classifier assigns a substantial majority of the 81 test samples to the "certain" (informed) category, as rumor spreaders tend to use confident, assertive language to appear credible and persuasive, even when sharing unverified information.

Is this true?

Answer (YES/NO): NO